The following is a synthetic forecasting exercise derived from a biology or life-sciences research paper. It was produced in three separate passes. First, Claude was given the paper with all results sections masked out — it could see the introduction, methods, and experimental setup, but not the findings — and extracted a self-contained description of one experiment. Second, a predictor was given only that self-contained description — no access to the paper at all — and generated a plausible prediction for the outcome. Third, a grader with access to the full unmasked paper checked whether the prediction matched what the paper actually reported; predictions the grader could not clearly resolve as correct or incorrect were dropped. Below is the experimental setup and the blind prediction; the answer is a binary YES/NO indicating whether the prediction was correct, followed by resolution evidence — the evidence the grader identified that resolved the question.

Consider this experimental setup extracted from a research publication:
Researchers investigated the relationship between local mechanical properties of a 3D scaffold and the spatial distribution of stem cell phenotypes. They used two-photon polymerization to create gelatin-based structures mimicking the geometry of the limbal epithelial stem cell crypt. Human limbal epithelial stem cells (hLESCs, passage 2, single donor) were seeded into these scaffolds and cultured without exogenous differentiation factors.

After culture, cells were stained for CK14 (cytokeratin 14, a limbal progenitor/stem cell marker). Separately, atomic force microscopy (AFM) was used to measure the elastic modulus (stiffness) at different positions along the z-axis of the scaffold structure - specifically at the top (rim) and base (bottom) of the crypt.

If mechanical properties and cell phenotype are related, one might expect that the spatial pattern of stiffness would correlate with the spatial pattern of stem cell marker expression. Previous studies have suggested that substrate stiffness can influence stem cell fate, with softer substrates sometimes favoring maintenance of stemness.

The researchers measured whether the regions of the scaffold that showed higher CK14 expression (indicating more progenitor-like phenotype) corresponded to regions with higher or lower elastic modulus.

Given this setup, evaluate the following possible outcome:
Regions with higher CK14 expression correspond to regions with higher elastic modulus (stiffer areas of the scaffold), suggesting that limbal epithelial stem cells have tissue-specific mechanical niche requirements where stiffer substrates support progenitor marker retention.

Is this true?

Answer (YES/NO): YES